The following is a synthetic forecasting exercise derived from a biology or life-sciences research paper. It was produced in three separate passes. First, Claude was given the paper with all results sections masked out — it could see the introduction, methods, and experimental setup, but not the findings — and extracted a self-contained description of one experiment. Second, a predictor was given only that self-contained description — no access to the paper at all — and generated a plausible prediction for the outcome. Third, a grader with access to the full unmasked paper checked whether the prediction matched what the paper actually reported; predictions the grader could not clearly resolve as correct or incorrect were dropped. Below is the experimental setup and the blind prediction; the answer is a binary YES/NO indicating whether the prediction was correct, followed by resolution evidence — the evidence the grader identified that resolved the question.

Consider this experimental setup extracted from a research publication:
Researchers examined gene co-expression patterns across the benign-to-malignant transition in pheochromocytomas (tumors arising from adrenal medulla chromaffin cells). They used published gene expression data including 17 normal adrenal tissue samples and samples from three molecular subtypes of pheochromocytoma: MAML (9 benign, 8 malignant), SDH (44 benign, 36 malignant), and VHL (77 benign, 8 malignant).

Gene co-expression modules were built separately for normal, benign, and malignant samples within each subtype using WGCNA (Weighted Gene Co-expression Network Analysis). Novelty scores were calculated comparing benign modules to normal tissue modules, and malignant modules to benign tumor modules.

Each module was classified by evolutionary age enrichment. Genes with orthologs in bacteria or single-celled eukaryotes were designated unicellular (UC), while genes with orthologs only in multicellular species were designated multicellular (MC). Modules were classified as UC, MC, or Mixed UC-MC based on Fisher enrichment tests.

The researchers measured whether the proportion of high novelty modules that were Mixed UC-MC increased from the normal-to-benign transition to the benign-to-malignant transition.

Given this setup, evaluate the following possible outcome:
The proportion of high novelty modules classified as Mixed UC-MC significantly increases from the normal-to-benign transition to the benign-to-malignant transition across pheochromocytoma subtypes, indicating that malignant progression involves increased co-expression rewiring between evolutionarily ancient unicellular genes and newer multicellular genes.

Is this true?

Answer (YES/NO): YES